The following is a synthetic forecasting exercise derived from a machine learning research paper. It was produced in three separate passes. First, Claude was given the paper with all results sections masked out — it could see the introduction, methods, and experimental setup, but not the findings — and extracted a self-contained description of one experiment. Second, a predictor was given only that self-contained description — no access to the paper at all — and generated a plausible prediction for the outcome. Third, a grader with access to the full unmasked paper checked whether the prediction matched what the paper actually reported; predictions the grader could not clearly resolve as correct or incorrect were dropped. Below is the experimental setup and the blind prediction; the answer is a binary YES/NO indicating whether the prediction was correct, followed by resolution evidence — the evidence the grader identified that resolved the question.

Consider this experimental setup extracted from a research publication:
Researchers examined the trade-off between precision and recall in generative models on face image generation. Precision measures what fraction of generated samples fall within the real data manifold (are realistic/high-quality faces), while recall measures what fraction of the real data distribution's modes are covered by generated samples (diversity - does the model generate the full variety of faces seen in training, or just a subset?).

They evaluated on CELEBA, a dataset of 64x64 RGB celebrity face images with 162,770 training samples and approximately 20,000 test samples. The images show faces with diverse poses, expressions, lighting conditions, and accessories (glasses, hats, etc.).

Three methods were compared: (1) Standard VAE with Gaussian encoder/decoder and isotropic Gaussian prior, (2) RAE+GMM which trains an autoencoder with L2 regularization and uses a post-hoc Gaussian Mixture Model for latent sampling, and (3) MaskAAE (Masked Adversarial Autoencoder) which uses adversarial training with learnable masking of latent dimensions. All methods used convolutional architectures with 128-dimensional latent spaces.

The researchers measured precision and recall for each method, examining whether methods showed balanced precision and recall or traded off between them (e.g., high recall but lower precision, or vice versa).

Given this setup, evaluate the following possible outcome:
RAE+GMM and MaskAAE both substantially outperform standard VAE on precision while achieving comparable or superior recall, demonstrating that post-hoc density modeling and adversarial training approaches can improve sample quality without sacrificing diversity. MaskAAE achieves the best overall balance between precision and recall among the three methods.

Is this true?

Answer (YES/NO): NO